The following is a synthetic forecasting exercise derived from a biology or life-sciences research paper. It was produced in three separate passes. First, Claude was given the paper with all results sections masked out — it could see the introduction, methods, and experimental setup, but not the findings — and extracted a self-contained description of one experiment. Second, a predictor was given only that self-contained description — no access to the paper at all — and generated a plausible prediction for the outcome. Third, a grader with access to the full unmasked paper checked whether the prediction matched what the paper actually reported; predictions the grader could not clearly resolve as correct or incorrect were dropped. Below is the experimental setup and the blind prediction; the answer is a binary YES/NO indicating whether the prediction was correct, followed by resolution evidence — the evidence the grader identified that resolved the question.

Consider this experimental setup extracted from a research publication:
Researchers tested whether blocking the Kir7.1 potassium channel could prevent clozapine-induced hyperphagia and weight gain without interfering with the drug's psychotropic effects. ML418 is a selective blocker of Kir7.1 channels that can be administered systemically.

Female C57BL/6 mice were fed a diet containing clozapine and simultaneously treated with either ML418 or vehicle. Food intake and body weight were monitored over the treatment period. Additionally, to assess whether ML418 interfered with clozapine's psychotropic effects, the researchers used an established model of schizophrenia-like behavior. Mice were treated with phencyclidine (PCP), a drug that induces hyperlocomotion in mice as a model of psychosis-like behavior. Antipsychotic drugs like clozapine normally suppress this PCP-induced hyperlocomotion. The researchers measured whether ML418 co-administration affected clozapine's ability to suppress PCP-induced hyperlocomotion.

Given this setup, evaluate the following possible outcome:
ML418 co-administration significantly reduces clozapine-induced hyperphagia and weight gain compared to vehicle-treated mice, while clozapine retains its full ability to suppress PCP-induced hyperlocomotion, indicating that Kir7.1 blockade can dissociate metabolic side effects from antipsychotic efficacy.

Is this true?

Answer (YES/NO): NO